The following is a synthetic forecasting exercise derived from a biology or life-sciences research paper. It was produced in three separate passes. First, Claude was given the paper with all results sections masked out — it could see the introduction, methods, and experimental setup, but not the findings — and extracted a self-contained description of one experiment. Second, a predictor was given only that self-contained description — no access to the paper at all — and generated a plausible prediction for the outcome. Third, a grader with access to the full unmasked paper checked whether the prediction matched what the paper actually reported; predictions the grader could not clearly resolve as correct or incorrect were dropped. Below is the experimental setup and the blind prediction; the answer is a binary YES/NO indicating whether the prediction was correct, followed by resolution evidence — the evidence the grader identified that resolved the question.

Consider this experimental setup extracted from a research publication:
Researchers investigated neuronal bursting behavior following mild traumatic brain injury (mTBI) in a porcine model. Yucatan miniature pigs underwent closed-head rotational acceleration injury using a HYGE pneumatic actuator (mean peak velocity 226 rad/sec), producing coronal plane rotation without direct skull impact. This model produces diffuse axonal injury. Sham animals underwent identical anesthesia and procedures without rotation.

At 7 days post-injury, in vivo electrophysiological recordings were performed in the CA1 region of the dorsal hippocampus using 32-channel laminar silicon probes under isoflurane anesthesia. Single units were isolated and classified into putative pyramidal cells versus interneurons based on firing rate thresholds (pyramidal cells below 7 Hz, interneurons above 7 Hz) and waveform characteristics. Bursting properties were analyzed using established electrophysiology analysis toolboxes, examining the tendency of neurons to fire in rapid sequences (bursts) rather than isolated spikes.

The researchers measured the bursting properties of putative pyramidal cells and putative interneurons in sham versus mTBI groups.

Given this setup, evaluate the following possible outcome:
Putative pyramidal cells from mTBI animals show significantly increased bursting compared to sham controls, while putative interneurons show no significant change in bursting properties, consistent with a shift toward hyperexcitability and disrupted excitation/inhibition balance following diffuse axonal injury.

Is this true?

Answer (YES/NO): NO